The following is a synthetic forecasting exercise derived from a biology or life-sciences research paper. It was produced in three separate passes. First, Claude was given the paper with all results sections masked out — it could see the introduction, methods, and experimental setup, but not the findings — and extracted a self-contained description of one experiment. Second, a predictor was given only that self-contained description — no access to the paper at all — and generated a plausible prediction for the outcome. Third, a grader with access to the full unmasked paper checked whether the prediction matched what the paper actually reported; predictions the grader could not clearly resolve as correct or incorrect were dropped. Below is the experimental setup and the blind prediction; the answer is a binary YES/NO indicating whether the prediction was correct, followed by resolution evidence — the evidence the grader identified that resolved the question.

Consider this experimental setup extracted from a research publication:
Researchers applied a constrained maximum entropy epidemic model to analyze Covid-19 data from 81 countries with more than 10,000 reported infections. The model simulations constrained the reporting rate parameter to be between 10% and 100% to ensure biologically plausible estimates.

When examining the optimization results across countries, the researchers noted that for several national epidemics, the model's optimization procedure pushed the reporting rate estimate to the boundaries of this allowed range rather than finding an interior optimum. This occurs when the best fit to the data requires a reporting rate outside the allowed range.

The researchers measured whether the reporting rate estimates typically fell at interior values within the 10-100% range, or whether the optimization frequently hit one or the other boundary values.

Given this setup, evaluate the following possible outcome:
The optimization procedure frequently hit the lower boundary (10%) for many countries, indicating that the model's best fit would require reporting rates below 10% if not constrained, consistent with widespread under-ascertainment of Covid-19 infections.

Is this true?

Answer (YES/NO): NO